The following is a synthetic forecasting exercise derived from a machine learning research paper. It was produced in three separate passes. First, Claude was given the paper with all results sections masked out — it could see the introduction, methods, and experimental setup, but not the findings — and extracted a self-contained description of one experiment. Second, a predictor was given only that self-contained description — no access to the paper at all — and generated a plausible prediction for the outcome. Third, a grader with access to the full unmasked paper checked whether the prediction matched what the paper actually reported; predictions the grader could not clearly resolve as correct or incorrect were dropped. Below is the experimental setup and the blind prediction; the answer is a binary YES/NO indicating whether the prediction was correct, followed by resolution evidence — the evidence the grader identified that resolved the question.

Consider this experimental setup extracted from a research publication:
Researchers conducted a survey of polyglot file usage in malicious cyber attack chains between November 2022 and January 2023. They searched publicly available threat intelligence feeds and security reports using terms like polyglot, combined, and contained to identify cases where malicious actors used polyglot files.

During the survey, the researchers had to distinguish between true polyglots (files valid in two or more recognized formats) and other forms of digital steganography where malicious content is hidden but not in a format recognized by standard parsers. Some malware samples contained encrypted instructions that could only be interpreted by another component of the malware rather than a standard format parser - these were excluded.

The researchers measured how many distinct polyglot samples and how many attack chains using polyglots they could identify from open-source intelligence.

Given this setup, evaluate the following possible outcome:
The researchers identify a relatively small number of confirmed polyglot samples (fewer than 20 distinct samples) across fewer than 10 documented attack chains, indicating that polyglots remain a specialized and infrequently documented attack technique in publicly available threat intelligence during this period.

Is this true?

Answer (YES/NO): NO